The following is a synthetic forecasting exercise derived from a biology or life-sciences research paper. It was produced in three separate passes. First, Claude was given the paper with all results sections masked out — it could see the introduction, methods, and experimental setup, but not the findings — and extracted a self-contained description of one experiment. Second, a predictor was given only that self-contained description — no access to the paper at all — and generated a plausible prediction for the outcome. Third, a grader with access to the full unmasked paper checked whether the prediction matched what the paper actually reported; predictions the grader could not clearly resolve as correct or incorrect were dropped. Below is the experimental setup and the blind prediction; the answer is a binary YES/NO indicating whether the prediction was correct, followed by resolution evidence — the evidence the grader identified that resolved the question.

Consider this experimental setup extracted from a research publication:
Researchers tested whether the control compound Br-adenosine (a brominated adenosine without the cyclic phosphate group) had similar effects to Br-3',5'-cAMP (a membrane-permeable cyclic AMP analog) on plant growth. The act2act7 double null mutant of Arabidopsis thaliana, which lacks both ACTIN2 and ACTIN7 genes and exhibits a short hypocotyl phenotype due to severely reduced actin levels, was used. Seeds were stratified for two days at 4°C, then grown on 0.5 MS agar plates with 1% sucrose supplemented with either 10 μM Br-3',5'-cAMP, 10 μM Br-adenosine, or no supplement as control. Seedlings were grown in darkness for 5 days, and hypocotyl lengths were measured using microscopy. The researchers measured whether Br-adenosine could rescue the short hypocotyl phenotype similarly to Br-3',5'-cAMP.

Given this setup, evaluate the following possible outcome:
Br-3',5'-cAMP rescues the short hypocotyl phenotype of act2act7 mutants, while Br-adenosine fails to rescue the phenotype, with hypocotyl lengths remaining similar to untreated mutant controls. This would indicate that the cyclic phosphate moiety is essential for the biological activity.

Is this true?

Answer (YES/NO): YES